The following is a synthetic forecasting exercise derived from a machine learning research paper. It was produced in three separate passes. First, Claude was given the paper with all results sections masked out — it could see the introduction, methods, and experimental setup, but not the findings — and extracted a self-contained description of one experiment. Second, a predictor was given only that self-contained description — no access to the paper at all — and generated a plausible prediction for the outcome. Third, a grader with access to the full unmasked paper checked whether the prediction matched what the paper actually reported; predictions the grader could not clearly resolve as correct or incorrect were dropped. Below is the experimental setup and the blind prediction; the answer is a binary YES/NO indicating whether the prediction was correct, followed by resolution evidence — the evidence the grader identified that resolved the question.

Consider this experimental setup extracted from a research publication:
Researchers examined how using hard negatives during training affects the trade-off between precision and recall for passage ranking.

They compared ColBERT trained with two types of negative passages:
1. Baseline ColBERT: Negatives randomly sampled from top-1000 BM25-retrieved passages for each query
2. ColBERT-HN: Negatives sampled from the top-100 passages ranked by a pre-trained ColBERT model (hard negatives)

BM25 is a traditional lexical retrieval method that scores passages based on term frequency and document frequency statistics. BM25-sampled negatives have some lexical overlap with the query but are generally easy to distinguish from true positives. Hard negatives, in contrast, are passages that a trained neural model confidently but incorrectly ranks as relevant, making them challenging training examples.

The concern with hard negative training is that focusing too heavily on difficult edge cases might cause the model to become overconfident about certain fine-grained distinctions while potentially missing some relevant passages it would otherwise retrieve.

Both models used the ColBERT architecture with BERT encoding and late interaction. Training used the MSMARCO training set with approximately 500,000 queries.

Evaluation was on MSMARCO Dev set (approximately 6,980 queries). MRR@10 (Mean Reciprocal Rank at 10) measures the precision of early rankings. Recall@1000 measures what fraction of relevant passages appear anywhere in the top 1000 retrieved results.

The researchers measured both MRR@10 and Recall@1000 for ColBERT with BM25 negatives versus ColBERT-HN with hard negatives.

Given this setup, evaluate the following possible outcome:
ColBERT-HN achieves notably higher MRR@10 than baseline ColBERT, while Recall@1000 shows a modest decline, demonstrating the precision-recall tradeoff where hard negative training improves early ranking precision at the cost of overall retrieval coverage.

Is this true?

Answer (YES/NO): NO